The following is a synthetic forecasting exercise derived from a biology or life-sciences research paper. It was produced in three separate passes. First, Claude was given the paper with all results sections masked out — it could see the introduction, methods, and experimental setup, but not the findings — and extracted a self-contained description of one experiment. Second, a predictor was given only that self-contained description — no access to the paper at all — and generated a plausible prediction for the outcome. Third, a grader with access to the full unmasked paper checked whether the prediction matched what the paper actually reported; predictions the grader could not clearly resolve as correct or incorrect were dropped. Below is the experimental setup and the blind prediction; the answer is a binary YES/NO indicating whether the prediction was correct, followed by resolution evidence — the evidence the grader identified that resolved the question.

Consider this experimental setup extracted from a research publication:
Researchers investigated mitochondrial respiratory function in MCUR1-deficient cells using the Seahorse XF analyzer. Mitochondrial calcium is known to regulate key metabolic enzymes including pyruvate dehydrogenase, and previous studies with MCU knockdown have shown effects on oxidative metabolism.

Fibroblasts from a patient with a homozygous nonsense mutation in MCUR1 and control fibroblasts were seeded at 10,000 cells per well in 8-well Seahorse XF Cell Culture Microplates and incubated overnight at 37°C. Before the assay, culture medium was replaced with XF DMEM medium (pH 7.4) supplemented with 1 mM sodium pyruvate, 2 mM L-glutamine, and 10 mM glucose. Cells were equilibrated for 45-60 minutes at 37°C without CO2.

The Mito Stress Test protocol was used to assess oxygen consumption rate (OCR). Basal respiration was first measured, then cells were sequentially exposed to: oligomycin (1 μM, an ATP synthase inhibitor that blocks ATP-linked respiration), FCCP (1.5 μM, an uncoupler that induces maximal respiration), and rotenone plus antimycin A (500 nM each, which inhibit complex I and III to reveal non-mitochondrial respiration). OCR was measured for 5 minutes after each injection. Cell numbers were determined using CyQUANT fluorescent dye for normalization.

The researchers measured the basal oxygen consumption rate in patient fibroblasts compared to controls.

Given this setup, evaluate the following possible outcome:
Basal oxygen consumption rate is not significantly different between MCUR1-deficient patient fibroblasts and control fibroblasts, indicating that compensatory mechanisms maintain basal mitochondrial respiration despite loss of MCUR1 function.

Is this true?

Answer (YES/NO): NO